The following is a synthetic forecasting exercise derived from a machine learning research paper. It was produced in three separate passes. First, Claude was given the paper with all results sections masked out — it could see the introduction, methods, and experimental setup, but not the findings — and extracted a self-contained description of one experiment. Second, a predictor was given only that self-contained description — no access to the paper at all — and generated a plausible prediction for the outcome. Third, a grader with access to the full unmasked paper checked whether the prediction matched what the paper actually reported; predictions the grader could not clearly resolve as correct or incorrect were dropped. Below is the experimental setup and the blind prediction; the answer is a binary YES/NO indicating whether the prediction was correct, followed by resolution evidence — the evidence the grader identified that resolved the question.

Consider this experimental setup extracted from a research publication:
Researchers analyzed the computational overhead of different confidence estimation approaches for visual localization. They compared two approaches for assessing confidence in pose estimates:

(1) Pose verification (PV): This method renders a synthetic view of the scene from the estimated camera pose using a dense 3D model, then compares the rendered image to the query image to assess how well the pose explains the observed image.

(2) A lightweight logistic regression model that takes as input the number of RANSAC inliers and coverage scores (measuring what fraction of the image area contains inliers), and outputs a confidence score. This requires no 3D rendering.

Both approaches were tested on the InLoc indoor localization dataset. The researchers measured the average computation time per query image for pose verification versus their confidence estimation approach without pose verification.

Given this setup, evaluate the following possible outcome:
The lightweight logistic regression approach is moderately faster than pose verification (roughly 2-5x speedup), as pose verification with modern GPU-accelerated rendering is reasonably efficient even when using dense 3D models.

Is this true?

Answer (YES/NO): NO